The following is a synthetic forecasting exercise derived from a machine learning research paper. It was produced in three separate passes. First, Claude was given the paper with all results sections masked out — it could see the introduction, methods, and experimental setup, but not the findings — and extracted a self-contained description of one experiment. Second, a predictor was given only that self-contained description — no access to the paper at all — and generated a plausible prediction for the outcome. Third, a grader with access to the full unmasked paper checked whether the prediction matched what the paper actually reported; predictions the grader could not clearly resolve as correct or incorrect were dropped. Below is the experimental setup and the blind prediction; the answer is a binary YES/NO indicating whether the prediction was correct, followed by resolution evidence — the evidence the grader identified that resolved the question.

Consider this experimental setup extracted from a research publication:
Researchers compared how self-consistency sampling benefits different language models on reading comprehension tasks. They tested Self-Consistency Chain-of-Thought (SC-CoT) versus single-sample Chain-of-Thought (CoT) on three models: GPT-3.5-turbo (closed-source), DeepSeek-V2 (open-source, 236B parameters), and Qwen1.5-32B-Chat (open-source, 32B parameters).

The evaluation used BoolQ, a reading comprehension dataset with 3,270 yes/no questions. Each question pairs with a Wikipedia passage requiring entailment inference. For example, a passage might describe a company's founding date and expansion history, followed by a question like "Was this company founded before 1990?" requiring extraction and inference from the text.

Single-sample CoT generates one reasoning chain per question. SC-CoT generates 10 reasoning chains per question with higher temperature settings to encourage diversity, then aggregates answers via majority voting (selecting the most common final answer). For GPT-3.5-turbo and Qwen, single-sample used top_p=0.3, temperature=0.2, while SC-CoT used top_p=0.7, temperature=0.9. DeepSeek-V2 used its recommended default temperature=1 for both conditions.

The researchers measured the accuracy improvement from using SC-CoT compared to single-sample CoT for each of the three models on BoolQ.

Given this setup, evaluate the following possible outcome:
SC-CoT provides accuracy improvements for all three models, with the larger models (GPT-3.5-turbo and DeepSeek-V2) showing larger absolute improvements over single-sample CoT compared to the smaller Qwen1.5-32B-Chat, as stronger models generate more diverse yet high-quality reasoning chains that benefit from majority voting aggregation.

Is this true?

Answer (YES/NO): NO